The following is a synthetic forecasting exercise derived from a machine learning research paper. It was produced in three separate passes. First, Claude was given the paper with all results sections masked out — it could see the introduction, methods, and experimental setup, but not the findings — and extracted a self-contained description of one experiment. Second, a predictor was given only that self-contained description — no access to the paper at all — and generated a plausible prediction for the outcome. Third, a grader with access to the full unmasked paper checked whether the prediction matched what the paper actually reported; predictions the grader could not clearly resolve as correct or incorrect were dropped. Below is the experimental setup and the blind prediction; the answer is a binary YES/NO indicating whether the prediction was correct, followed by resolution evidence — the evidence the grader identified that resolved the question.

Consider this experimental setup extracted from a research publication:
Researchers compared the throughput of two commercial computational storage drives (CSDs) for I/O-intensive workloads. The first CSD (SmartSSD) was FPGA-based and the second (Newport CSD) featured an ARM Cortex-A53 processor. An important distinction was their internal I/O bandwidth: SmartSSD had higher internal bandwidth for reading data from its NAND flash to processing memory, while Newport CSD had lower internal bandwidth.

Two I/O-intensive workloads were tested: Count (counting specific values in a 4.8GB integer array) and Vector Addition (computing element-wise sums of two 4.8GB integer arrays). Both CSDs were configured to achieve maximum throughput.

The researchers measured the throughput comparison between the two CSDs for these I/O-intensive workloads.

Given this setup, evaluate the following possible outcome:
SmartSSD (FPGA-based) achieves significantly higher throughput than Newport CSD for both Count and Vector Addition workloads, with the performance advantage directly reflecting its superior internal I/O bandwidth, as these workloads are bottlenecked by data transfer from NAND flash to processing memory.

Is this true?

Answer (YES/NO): YES